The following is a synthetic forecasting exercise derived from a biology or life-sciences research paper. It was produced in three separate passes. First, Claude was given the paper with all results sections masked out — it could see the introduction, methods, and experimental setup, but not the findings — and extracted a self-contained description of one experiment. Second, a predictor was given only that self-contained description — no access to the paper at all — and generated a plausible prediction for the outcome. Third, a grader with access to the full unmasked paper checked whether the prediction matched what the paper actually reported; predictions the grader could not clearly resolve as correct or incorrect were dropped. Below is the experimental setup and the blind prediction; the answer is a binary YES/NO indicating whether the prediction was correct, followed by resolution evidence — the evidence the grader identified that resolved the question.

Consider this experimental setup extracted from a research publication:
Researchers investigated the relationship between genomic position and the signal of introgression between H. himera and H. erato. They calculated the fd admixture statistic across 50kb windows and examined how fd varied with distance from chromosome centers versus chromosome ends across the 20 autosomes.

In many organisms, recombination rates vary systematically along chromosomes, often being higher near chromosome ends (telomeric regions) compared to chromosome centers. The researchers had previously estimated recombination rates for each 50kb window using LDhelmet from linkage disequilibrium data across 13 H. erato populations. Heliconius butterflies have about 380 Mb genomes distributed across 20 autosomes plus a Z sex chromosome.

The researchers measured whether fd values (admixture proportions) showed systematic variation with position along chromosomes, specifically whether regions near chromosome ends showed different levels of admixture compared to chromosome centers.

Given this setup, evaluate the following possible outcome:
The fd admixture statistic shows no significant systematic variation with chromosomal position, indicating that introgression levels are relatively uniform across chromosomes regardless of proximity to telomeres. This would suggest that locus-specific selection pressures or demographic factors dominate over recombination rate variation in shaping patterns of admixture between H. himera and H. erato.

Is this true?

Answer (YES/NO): NO